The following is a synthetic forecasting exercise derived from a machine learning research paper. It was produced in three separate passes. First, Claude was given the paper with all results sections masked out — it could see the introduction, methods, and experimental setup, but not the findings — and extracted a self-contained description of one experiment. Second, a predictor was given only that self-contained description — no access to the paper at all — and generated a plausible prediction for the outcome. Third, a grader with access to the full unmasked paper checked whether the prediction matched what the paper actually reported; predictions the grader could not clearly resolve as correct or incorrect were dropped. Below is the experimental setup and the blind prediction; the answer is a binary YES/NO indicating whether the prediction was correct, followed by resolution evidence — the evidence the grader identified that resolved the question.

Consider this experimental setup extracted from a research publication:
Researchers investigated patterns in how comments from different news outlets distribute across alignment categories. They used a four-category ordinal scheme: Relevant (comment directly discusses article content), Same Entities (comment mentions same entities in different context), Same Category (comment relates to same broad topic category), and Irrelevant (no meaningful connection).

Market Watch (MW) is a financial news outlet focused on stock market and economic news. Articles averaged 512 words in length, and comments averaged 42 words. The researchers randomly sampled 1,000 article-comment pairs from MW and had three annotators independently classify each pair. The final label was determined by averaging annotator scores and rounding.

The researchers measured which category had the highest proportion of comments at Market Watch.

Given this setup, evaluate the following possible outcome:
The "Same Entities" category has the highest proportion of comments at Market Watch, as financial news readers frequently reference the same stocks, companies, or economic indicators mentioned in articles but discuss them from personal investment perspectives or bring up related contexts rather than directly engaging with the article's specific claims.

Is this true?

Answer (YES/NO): YES